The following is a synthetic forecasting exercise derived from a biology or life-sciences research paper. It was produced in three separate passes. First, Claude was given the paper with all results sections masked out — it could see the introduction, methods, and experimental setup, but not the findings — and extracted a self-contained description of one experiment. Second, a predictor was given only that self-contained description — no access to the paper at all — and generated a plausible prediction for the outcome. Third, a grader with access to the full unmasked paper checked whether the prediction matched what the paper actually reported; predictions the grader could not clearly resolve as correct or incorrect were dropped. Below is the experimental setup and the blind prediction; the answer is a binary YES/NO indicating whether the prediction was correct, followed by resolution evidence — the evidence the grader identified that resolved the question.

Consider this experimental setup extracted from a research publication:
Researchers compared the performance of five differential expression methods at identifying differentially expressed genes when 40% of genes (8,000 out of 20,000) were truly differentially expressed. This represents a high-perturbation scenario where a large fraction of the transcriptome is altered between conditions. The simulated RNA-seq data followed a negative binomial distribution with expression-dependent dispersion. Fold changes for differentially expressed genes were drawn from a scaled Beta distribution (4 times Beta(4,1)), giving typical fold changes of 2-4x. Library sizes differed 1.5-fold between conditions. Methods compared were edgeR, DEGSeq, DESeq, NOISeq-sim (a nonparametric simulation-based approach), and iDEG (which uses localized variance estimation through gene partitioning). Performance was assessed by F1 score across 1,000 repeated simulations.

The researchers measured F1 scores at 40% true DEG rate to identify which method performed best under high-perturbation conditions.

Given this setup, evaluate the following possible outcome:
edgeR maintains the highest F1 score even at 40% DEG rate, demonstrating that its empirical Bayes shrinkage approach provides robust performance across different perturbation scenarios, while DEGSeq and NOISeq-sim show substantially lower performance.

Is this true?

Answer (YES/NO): NO